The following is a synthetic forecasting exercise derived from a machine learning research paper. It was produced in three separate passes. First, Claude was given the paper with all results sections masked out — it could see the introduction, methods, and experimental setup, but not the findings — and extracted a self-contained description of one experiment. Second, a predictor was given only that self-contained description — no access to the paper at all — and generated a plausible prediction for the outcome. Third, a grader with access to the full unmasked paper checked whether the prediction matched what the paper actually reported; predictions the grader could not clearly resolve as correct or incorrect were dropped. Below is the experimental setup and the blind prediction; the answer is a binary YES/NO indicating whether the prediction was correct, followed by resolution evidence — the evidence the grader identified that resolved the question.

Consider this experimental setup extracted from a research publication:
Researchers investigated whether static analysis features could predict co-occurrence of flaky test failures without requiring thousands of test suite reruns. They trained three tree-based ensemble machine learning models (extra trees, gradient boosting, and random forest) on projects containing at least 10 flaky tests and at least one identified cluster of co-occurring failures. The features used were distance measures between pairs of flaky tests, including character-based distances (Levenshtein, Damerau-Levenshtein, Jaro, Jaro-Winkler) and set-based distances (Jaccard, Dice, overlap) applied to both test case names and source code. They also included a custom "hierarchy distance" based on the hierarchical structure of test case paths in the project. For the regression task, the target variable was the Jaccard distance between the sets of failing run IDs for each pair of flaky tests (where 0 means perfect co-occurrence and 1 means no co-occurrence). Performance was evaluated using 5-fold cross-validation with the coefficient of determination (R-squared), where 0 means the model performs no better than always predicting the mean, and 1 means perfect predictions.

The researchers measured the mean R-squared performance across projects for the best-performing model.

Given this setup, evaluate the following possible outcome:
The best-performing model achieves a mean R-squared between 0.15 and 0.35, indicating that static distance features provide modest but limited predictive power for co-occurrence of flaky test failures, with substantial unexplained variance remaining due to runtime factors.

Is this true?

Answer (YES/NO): NO